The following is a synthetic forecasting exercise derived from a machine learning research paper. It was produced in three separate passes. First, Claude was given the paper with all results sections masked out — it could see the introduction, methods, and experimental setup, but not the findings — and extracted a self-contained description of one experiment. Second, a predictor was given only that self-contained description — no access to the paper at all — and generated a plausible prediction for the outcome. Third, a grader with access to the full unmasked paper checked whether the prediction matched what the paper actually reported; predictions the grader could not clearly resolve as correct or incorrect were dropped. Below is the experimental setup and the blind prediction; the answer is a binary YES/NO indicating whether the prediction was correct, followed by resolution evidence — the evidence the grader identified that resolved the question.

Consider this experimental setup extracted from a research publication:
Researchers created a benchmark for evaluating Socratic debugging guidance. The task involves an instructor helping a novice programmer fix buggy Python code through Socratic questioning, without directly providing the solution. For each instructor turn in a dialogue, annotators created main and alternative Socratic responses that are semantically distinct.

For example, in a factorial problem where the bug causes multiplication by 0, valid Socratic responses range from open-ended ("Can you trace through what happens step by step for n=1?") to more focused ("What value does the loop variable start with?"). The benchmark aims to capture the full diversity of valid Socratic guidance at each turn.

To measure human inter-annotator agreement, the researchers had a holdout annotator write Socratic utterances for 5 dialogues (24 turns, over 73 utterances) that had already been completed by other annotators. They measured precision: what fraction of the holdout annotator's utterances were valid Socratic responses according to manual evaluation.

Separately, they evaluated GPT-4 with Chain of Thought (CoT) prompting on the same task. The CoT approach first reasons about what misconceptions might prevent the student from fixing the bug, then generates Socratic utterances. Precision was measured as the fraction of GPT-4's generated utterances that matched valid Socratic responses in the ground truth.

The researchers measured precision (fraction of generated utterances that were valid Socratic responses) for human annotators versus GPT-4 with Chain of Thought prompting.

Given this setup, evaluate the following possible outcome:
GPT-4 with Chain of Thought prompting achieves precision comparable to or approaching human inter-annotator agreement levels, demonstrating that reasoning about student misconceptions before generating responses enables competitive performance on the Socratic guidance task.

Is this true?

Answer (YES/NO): NO